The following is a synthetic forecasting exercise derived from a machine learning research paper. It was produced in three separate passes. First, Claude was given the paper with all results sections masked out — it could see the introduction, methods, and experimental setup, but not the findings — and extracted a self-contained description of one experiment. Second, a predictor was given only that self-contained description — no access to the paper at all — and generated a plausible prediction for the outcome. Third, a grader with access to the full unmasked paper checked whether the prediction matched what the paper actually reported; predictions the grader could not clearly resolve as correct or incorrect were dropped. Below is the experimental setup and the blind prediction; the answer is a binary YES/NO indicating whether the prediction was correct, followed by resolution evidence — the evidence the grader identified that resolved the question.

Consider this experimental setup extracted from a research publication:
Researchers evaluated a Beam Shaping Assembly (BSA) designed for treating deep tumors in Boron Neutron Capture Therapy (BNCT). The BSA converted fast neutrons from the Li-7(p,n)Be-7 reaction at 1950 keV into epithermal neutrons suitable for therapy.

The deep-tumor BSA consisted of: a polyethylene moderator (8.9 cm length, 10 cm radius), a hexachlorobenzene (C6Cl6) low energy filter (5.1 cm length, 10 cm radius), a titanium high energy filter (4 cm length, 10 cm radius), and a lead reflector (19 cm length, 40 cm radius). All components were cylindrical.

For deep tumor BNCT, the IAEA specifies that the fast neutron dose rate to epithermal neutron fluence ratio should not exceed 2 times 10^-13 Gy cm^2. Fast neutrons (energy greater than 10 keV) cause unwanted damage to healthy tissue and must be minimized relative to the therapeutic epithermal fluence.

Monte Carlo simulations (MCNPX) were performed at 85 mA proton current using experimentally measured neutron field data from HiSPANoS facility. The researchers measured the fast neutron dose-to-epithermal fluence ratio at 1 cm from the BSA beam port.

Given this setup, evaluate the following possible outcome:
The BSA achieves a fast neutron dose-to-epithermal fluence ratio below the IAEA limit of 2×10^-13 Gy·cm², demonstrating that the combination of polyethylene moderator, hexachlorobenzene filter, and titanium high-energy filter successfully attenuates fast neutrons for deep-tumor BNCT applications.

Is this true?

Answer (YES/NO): YES